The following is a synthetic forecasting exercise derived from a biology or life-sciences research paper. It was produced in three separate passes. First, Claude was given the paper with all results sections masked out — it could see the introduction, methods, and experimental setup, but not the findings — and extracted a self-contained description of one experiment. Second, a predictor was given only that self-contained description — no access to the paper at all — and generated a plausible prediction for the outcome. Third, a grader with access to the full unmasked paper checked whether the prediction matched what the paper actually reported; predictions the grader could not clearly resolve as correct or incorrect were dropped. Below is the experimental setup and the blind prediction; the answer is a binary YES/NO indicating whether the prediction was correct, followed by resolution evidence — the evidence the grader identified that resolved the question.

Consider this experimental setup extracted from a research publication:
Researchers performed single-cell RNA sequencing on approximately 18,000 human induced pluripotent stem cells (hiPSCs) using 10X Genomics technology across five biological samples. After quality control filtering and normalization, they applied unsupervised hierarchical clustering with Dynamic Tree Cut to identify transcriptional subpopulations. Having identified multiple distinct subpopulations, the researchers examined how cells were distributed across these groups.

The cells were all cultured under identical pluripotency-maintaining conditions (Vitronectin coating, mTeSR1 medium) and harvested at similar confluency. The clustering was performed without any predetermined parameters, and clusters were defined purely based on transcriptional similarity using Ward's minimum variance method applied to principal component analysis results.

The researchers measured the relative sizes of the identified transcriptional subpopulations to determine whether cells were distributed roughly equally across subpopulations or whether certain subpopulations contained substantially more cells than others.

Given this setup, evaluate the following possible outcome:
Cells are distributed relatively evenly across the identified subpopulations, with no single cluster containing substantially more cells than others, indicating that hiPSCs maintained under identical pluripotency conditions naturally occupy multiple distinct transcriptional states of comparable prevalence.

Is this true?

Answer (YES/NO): NO